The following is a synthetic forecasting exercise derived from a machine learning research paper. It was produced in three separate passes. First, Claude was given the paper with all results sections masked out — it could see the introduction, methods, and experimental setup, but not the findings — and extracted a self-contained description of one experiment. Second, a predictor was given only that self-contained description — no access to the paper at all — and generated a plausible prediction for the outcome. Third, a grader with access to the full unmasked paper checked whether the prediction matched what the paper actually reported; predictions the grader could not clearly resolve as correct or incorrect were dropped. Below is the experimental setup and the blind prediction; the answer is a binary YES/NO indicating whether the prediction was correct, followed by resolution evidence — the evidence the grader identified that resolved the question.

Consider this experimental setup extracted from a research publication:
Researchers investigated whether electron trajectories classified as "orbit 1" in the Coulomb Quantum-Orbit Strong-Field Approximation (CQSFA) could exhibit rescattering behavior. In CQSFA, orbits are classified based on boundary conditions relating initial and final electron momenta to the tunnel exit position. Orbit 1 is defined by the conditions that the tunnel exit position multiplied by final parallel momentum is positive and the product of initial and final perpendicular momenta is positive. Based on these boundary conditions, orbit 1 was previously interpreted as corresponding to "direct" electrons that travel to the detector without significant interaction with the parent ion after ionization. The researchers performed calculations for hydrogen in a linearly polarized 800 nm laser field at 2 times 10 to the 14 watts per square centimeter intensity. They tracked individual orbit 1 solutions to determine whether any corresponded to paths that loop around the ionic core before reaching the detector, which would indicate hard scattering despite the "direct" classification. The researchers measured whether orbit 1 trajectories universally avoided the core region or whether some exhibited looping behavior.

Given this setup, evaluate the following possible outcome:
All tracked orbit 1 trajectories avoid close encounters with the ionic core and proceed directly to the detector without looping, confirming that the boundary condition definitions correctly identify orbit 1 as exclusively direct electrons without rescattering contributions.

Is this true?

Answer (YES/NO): NO